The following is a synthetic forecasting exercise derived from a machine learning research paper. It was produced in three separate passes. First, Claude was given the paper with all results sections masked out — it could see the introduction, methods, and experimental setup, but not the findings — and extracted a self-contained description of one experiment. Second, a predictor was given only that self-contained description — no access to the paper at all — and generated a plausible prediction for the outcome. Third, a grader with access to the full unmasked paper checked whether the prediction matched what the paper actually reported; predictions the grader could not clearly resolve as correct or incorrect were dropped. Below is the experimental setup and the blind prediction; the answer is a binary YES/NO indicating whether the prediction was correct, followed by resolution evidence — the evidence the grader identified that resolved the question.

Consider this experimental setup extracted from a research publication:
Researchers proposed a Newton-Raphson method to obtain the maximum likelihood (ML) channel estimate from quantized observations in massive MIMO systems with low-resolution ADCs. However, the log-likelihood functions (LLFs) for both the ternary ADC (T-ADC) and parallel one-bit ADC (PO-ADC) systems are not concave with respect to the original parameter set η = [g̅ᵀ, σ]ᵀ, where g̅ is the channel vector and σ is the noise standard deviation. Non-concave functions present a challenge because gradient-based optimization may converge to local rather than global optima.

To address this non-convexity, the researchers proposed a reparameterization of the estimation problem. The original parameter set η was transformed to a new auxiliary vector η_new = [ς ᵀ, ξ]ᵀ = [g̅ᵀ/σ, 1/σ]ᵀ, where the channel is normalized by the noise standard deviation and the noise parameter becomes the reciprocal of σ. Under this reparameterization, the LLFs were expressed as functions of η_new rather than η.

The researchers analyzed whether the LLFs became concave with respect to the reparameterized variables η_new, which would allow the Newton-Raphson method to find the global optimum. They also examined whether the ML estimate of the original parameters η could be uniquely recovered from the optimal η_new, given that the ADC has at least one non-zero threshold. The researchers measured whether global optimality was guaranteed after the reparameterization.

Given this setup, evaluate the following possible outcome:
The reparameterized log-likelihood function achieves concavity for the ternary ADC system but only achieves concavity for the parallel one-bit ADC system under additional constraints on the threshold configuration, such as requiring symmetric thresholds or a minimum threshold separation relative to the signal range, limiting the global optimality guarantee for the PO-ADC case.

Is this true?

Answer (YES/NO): NO